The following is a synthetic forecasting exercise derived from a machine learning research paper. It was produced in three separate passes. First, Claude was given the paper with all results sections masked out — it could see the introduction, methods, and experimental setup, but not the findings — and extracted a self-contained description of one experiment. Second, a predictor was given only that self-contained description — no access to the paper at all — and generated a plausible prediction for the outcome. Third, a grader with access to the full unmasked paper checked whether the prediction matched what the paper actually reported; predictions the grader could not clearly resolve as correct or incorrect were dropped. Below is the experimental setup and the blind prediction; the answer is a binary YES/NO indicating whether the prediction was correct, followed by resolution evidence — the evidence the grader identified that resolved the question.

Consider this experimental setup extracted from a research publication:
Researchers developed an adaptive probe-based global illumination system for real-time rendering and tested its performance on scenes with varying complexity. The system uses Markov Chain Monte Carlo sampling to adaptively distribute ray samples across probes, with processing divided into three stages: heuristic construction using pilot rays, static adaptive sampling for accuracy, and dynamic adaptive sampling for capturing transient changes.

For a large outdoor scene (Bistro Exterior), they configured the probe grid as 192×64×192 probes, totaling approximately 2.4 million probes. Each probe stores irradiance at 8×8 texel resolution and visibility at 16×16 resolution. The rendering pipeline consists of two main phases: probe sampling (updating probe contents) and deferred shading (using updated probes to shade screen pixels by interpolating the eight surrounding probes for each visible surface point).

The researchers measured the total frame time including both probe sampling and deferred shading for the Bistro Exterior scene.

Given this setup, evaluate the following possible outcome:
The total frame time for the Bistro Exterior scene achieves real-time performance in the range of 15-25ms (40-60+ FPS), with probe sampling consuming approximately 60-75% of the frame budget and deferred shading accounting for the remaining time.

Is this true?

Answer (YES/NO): YES